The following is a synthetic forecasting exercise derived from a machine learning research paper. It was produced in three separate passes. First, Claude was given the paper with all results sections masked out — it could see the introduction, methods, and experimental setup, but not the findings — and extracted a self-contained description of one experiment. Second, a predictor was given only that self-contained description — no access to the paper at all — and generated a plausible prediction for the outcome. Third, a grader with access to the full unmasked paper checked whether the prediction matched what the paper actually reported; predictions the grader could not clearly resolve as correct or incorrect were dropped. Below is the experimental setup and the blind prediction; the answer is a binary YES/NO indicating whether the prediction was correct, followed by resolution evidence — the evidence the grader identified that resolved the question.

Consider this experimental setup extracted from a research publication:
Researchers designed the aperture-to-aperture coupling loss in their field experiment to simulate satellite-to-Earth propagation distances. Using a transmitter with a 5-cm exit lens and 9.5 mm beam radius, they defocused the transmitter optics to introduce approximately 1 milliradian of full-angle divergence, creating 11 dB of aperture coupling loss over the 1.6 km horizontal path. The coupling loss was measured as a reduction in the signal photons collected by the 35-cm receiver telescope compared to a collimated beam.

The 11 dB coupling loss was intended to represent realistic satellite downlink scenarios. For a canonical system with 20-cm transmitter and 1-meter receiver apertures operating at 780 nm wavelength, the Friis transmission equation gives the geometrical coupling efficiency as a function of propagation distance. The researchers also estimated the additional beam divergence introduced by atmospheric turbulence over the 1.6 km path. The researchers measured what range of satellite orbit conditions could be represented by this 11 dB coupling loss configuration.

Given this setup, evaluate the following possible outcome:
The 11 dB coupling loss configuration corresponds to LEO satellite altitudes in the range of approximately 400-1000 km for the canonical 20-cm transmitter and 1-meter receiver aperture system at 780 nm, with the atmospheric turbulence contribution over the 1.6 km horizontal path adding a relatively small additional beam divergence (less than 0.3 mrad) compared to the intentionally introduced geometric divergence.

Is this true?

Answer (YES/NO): NO